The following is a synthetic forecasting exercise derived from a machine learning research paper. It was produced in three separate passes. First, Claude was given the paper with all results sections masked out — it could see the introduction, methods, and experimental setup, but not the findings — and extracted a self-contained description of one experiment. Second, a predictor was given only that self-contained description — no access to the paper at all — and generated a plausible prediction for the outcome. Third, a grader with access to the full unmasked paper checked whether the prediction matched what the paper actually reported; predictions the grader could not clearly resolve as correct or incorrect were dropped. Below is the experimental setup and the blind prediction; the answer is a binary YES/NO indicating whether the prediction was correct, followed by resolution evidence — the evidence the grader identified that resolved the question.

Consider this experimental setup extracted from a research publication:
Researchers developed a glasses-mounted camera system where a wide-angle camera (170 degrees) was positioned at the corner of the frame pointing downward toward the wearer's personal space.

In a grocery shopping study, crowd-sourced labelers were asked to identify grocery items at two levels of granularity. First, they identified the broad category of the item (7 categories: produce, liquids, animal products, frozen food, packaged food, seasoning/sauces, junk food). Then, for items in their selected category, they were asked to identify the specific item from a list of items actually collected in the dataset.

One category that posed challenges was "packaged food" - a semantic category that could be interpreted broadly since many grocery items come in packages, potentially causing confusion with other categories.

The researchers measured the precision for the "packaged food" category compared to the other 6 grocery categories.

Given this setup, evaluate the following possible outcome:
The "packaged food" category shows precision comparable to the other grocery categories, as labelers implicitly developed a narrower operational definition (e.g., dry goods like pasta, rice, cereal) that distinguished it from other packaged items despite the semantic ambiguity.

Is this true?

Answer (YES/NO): NO